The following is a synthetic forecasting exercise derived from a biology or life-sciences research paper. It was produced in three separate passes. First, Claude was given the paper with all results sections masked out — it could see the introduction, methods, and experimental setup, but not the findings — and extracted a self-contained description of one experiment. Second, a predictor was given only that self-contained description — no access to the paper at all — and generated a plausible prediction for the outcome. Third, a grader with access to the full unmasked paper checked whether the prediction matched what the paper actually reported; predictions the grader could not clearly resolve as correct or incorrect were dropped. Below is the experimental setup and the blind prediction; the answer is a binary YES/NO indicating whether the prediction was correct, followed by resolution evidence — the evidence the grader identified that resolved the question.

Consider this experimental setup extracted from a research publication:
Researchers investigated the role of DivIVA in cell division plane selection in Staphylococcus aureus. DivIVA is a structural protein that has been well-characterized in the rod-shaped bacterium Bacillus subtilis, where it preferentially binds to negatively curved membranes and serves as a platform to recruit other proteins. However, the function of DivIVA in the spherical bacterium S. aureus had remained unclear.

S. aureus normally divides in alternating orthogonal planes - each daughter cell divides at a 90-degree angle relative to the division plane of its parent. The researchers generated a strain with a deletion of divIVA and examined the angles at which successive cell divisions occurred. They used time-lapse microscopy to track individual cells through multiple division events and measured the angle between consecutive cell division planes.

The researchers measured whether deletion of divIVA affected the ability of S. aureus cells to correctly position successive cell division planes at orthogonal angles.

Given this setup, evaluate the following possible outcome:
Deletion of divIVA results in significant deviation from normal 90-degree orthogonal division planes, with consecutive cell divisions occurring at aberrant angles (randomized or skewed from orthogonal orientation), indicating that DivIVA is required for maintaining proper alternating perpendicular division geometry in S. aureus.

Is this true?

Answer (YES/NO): YES